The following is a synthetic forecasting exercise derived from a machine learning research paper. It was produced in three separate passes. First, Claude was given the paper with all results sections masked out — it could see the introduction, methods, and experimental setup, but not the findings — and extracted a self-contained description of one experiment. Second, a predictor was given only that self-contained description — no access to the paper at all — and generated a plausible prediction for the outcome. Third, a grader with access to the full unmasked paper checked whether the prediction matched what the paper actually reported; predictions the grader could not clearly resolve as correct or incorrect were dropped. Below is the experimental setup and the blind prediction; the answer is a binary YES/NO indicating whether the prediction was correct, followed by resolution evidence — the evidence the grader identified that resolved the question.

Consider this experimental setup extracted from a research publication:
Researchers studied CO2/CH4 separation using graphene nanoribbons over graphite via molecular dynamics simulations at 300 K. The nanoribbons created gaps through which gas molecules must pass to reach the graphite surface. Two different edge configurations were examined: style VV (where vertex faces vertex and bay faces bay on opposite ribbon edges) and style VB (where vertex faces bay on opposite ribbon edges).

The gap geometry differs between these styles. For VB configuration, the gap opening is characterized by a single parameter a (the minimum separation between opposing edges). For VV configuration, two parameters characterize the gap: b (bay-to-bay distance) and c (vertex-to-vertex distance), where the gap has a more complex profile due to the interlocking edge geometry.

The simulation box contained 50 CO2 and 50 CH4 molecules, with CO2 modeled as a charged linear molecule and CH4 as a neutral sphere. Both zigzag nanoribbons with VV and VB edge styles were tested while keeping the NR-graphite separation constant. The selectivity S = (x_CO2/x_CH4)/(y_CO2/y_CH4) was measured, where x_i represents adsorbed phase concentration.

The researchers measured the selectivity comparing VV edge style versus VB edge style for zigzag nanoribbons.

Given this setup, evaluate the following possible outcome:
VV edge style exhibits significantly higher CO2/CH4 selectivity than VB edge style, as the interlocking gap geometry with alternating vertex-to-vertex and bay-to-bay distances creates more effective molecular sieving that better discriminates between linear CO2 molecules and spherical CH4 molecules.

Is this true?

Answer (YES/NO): NO